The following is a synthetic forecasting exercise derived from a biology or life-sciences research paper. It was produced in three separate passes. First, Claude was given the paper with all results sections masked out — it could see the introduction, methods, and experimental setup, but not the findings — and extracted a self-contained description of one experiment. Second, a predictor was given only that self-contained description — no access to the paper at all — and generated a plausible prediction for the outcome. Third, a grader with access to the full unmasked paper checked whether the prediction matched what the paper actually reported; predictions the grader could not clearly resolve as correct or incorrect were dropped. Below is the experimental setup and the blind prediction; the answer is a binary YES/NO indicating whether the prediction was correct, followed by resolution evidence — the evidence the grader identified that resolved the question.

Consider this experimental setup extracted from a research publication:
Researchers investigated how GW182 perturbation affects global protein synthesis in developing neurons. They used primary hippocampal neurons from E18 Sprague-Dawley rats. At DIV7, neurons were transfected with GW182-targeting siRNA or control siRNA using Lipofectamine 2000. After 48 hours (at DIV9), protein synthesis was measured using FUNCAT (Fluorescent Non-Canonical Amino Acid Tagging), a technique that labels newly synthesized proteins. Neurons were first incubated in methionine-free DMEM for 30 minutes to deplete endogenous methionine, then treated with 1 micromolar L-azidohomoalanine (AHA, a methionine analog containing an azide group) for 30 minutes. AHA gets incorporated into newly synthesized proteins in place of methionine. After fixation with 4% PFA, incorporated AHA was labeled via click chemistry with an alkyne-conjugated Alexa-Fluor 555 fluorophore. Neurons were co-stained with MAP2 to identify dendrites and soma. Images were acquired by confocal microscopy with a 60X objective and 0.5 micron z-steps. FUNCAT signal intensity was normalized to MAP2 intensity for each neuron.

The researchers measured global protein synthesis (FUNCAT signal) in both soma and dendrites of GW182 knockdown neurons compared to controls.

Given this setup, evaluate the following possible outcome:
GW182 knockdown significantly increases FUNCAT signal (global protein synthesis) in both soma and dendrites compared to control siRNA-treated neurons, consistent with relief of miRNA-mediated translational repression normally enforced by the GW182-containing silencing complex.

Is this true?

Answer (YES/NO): YES